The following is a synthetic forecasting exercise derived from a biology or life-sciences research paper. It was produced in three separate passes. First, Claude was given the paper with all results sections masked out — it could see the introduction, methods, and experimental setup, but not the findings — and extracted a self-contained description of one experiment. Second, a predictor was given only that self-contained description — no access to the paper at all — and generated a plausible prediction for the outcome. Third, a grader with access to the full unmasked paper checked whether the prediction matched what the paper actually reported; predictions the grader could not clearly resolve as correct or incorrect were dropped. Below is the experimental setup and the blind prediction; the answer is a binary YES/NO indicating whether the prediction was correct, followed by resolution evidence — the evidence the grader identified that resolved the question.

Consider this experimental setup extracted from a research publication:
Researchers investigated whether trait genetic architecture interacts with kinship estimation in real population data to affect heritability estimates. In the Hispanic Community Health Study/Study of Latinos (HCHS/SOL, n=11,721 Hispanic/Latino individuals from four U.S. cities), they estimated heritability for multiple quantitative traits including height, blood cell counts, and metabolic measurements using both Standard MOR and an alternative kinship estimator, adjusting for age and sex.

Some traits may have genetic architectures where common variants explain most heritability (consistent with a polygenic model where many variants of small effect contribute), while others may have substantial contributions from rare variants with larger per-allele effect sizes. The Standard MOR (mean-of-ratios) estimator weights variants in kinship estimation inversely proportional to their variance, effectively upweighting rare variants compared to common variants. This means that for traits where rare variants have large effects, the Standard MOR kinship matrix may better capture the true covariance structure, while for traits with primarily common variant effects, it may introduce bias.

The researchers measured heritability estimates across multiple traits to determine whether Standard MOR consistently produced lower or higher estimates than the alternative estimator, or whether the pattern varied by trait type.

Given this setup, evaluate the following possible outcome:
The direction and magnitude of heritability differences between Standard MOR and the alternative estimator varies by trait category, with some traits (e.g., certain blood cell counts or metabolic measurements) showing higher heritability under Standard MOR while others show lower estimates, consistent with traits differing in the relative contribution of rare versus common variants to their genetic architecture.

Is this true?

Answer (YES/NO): YES